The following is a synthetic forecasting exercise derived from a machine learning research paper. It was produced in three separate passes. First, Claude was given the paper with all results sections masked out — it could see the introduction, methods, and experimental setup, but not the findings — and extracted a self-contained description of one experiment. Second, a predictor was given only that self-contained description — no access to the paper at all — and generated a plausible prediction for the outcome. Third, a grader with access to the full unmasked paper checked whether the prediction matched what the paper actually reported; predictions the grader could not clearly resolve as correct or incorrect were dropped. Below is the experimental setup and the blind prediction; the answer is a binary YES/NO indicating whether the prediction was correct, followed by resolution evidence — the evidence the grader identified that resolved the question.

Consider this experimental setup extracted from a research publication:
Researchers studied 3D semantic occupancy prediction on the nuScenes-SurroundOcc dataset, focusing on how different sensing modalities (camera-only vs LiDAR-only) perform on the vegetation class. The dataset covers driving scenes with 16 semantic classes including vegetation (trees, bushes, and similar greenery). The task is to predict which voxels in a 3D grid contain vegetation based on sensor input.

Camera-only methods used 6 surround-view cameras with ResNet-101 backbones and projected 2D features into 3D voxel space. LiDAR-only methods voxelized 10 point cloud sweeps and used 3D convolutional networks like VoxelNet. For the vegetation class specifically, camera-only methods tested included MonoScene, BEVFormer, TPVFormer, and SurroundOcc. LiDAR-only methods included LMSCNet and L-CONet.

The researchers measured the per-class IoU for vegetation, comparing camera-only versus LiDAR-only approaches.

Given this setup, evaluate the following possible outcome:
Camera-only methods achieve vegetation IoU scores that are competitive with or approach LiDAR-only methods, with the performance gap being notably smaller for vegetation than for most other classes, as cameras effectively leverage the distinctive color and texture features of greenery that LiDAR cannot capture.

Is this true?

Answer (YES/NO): NO